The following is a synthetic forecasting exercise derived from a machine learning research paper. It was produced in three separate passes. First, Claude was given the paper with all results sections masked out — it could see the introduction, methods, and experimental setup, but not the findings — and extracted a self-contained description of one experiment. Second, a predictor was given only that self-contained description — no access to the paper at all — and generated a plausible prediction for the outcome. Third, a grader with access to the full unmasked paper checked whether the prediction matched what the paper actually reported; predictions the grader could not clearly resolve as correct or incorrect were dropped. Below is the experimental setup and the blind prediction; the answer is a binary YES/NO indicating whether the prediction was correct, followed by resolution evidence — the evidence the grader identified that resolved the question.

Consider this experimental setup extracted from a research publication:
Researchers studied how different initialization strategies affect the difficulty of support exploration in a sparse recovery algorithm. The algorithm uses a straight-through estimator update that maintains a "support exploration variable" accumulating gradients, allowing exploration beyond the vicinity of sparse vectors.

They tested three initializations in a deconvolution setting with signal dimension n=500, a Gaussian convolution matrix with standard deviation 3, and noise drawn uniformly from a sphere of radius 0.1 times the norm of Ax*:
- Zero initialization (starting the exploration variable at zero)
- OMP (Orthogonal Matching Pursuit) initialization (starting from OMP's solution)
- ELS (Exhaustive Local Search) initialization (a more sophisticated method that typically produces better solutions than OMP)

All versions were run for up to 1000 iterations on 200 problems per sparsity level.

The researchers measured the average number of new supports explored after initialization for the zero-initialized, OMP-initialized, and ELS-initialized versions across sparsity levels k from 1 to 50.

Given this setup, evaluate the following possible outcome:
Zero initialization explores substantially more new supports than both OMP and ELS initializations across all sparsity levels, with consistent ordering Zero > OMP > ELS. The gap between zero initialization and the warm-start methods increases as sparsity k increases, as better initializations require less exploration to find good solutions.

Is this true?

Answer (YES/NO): NO